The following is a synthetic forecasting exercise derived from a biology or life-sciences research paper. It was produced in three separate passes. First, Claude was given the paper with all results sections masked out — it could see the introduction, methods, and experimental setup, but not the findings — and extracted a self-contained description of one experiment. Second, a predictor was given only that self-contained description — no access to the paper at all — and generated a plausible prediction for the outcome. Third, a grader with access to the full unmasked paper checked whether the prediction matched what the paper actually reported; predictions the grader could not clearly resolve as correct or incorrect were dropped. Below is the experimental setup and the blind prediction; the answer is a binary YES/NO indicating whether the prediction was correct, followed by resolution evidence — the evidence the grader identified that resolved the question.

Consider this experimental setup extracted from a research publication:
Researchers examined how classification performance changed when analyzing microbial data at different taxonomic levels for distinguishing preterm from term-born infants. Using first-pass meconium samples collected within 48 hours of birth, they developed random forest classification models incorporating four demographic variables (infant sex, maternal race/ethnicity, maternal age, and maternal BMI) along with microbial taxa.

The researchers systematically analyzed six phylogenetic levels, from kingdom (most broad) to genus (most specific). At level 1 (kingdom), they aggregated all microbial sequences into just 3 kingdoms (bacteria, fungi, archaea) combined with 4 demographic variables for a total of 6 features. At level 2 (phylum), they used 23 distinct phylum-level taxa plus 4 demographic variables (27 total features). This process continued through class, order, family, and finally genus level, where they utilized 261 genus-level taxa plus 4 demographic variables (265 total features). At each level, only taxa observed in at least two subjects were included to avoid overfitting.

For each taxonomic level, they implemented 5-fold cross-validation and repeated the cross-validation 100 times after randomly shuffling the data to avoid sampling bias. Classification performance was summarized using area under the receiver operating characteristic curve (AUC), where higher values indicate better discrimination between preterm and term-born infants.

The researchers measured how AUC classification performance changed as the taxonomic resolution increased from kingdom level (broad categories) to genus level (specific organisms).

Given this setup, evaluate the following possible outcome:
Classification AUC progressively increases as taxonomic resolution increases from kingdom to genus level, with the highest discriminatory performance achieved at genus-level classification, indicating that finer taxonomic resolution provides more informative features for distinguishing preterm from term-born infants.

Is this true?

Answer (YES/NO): YES